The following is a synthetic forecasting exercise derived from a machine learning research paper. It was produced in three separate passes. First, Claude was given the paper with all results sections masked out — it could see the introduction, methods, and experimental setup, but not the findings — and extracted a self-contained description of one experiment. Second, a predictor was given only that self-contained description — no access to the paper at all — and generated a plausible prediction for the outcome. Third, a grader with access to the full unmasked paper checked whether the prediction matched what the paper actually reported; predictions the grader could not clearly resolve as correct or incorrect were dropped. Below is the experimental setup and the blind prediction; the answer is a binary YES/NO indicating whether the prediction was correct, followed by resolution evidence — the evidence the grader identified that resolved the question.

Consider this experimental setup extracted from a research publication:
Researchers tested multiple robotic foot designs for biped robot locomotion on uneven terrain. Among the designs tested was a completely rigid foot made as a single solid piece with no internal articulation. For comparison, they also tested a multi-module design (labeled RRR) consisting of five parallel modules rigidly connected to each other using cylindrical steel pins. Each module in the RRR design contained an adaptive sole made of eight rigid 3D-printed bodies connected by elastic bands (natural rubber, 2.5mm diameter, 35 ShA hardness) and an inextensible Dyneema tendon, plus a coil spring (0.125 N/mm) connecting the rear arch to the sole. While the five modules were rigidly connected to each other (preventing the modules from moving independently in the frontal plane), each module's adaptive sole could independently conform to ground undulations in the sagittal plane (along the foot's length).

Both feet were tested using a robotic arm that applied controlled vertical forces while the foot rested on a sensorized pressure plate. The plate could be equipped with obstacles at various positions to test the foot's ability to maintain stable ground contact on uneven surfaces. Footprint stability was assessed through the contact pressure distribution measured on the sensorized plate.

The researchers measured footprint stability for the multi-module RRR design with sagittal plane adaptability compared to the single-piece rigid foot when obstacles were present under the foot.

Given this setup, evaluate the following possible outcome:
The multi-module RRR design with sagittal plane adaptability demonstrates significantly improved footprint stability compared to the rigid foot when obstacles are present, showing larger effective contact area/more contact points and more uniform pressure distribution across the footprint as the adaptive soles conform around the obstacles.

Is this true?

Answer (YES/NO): NO